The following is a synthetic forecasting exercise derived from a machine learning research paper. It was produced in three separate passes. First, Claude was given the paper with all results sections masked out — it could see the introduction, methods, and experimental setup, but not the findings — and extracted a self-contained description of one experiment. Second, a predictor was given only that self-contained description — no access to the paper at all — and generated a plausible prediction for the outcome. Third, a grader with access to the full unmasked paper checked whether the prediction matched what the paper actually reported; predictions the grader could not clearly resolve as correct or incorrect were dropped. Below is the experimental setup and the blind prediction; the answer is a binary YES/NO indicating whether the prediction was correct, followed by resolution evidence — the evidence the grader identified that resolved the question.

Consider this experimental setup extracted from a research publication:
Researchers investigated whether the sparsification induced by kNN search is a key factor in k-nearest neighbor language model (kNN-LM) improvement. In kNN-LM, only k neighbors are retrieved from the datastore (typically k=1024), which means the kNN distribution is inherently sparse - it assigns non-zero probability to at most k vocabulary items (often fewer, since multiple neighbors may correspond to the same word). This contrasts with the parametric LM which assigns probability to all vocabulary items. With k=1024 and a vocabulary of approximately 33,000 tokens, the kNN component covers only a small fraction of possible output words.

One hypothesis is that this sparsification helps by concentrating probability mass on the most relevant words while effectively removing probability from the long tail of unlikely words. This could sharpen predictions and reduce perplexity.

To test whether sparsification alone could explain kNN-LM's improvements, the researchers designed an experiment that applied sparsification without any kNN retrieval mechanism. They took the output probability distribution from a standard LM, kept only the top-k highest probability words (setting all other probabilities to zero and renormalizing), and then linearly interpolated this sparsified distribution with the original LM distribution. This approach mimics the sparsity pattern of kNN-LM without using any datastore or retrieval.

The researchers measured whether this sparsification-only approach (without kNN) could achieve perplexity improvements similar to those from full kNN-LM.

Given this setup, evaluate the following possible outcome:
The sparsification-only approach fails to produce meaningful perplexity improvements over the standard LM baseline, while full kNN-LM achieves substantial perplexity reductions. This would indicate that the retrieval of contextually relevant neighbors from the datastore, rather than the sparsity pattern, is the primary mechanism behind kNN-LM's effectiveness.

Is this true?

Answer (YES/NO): YES